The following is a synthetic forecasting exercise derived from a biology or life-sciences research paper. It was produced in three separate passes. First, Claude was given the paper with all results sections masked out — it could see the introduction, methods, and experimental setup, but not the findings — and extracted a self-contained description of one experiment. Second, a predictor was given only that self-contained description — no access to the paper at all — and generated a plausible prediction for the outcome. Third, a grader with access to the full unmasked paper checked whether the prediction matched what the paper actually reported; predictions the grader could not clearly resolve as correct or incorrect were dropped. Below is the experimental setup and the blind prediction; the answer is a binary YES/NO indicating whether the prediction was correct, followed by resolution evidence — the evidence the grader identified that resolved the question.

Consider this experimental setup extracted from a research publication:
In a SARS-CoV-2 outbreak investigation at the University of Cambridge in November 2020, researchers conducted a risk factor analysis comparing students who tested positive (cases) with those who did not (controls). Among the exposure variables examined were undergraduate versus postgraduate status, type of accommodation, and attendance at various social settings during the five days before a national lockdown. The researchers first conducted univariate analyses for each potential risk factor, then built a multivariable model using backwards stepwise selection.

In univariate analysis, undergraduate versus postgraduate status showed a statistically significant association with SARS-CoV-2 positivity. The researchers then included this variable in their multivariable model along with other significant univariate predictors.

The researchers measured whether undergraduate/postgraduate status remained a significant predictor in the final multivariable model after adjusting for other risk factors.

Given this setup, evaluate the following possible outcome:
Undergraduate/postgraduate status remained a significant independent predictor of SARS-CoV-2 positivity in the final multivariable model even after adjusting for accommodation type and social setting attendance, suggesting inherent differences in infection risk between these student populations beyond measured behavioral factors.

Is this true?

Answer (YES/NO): NO